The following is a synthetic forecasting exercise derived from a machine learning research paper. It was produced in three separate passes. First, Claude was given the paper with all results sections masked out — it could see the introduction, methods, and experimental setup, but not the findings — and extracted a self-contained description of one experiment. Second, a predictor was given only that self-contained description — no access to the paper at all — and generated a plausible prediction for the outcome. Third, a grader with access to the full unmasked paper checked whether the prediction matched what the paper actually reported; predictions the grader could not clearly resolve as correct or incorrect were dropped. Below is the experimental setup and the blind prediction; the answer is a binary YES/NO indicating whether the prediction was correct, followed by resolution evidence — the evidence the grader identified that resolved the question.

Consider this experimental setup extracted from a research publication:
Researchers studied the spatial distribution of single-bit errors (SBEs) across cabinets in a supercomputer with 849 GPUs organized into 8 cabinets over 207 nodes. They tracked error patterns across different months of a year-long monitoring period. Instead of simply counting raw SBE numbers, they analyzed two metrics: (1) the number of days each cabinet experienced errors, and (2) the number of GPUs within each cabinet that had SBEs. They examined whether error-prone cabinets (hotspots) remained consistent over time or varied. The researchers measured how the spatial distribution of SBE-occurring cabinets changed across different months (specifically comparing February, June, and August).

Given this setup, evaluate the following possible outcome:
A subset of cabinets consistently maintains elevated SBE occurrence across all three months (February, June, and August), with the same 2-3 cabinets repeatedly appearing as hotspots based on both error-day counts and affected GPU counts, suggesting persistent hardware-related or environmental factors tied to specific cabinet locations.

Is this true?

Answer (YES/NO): NO